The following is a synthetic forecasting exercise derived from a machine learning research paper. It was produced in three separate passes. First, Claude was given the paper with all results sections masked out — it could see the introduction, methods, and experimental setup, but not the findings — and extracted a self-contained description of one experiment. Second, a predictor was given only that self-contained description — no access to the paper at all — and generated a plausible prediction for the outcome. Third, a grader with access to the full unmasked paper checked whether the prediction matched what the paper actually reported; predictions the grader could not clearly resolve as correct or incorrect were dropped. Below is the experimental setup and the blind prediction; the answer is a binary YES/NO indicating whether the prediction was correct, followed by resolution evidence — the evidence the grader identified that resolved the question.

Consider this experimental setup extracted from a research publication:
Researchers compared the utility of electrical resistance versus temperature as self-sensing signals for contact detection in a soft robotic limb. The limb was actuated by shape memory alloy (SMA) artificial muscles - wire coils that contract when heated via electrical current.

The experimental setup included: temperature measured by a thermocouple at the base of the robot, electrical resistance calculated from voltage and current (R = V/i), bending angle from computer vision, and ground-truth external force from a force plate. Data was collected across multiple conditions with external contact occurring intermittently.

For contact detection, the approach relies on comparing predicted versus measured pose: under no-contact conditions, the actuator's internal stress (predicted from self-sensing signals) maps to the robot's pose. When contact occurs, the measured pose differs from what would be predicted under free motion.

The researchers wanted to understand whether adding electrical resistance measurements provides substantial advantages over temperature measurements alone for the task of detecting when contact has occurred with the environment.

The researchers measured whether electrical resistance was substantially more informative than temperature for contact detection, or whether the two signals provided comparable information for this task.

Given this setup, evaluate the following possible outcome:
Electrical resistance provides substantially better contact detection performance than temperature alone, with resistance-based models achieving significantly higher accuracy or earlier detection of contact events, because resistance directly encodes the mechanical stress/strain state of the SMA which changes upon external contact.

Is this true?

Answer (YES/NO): NO